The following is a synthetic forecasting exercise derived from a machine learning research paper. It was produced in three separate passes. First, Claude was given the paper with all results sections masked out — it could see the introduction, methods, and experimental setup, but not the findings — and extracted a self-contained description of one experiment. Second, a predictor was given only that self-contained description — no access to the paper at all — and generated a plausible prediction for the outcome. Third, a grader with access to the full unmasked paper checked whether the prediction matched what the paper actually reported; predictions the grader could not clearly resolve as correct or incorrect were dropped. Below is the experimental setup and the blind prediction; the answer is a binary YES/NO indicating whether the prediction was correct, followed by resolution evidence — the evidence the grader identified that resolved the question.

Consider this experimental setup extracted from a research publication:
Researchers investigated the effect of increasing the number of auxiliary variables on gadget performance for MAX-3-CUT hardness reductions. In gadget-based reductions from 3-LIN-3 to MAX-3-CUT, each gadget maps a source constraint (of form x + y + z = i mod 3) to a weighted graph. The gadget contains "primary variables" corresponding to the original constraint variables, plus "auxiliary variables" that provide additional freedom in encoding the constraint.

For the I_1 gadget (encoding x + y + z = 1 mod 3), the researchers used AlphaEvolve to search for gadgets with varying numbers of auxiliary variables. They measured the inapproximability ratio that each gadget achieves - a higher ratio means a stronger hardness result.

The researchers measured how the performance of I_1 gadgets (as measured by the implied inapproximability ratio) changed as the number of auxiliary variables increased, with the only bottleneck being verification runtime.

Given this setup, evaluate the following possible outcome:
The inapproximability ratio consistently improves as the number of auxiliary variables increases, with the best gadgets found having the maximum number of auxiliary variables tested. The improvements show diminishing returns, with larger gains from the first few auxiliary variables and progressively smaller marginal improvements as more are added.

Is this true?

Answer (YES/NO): NO